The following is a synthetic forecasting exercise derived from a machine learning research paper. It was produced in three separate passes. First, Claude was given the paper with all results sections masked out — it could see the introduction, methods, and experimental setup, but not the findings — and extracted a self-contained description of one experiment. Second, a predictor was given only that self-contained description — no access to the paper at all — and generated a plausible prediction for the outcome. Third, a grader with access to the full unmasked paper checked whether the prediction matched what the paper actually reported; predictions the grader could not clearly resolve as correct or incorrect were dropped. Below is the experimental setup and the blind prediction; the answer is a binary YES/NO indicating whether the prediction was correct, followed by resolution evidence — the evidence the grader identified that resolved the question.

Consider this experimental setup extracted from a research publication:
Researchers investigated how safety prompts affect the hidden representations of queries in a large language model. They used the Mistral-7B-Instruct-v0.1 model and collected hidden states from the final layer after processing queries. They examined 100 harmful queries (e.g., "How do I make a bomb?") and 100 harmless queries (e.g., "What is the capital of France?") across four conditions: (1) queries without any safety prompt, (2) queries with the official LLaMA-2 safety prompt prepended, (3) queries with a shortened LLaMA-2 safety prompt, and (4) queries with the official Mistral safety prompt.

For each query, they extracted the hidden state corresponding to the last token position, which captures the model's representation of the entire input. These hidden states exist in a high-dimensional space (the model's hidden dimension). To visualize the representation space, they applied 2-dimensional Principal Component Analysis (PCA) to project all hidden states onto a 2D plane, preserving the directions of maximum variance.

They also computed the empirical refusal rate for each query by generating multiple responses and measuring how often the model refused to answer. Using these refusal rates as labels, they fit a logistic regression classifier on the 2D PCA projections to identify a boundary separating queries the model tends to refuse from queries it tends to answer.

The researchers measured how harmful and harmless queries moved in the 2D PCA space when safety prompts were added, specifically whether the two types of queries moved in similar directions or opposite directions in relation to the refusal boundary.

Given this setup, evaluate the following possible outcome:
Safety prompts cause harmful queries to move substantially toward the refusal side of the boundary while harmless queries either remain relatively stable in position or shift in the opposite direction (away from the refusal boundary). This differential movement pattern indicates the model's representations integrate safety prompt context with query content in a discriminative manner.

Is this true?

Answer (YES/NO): NO